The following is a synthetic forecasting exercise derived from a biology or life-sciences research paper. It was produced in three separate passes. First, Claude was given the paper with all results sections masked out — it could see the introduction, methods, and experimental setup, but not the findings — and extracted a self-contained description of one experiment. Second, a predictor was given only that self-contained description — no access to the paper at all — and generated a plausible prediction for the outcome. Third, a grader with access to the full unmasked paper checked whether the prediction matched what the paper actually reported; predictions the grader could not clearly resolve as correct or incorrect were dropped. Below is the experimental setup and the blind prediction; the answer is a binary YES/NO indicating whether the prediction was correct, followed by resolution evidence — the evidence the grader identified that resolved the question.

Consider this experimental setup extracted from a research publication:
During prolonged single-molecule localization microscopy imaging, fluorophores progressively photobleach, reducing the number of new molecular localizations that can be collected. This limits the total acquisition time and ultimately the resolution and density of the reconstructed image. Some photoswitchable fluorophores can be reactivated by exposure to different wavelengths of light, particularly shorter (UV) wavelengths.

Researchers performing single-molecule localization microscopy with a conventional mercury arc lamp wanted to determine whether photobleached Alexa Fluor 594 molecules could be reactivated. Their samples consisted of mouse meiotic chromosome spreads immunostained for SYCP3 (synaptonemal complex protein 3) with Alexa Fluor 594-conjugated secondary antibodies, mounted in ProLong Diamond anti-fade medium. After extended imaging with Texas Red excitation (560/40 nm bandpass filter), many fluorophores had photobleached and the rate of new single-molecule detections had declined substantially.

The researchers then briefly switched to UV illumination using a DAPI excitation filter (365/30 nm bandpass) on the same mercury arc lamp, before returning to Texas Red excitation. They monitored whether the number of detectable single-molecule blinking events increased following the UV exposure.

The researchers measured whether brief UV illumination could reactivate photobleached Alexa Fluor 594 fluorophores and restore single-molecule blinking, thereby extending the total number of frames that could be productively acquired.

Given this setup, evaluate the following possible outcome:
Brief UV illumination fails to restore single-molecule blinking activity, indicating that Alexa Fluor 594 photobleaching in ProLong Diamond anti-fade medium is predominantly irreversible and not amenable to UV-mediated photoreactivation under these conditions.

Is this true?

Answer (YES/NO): NO